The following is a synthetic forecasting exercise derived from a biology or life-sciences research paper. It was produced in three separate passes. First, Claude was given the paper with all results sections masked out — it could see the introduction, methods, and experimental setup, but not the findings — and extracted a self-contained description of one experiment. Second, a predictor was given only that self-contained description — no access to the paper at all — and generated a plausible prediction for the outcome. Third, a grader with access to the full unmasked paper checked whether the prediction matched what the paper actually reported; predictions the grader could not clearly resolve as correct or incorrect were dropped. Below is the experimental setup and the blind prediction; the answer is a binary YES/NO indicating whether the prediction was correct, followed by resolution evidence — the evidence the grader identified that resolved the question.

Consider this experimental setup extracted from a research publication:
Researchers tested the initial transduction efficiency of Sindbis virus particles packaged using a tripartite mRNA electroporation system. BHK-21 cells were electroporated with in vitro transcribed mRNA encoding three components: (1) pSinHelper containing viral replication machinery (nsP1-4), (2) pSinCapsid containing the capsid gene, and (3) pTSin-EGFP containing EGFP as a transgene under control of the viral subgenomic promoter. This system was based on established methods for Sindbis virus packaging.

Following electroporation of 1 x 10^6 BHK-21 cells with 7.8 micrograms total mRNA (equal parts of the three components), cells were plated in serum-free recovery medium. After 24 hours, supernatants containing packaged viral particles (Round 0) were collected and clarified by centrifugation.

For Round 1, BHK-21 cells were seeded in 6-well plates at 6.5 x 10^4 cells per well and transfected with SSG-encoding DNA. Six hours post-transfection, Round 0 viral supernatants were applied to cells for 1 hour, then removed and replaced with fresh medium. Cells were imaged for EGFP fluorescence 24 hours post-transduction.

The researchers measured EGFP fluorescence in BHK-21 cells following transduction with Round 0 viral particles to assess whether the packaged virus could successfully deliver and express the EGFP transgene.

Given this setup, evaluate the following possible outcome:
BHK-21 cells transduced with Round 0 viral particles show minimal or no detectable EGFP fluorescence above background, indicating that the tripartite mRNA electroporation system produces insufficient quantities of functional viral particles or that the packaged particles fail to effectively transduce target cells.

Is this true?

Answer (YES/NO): NO